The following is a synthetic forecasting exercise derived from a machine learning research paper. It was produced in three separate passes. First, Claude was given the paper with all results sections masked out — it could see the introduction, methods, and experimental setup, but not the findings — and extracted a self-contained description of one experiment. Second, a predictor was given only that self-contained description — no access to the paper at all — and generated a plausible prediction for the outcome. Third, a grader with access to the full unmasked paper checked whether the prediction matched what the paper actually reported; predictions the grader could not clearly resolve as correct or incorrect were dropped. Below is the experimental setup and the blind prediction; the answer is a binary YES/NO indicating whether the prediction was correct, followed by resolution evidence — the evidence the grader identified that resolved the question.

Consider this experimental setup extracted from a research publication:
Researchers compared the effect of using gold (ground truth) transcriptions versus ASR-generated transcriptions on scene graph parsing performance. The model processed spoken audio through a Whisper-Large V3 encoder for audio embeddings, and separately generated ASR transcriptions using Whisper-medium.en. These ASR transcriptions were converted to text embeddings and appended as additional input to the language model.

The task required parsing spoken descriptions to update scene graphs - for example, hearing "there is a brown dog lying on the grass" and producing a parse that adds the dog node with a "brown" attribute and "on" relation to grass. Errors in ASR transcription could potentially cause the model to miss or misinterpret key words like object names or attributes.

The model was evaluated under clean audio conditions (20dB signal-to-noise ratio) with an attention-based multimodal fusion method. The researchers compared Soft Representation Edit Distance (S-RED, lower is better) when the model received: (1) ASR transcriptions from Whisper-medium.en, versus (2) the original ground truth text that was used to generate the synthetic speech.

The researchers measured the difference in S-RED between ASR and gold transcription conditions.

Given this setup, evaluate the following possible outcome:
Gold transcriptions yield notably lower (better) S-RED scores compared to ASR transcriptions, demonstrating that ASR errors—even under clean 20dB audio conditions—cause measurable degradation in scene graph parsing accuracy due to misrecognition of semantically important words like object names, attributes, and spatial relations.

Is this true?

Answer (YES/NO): YES